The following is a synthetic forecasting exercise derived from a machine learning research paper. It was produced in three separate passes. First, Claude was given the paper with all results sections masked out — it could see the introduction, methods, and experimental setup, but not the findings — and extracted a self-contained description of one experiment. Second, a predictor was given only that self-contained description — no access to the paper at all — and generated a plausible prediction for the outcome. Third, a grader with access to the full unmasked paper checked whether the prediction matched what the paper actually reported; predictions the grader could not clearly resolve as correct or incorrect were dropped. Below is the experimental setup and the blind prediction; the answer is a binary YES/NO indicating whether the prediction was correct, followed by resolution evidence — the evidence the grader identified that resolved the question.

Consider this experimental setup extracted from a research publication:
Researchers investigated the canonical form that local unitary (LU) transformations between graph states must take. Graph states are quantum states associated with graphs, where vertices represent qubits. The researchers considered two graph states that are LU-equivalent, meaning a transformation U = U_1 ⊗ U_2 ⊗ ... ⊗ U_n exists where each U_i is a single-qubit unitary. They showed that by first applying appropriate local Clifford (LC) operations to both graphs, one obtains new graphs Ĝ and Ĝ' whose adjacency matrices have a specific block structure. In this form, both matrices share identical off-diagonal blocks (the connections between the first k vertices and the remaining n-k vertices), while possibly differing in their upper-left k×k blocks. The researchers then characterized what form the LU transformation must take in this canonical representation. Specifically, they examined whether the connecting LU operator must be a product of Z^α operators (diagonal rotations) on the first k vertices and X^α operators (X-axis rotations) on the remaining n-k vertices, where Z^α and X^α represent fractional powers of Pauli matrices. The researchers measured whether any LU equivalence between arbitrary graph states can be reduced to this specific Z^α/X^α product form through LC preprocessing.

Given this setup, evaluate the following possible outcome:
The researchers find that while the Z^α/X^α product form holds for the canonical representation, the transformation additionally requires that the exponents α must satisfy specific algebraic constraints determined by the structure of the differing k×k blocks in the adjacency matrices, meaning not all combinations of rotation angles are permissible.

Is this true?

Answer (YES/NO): YES